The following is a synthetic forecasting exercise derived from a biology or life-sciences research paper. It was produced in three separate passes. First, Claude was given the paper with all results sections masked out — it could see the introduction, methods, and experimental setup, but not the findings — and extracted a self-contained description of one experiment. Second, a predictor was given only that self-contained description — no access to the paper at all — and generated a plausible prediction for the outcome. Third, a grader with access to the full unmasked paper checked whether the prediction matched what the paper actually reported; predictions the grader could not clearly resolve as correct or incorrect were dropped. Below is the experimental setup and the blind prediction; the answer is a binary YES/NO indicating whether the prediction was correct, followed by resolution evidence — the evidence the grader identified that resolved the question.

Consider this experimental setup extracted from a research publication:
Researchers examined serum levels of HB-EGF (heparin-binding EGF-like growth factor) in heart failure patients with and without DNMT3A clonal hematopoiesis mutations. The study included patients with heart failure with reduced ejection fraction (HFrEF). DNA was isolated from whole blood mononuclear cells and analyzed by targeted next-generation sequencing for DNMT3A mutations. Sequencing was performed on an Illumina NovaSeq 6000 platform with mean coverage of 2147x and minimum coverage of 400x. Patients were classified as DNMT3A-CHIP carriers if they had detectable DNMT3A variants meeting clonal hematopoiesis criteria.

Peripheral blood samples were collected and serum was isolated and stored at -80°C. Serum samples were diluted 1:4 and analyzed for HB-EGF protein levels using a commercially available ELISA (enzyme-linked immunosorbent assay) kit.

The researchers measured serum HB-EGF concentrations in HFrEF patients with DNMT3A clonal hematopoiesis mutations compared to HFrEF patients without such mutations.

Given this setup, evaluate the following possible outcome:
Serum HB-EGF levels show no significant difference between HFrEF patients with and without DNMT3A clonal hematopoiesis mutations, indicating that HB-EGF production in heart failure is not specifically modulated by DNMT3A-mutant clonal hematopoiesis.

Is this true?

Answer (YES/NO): NO